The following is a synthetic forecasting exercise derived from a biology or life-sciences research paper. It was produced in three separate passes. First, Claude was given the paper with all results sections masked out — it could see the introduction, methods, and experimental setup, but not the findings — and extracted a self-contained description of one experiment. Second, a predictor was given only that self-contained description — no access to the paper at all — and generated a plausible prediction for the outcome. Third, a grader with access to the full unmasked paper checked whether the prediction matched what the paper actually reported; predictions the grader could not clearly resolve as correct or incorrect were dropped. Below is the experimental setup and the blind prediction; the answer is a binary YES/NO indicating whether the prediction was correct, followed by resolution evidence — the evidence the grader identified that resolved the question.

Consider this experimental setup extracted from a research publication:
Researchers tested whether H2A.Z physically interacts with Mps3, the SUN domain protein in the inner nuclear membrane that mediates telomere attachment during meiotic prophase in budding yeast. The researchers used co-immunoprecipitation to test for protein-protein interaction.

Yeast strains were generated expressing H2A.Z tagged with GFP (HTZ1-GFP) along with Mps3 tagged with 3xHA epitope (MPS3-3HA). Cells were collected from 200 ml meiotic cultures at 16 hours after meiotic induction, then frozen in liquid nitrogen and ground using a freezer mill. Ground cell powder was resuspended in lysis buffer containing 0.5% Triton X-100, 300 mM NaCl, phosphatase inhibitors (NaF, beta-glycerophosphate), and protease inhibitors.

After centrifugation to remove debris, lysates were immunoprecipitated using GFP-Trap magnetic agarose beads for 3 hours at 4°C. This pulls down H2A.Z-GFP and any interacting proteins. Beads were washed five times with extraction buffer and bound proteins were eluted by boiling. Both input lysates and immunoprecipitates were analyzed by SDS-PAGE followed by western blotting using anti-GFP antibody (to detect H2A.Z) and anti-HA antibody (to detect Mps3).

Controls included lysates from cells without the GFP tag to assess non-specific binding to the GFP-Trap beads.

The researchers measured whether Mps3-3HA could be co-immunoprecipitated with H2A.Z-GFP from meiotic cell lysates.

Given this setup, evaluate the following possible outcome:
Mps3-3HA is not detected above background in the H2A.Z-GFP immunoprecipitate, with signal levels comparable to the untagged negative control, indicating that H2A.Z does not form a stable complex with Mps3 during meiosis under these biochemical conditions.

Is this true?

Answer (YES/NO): NO